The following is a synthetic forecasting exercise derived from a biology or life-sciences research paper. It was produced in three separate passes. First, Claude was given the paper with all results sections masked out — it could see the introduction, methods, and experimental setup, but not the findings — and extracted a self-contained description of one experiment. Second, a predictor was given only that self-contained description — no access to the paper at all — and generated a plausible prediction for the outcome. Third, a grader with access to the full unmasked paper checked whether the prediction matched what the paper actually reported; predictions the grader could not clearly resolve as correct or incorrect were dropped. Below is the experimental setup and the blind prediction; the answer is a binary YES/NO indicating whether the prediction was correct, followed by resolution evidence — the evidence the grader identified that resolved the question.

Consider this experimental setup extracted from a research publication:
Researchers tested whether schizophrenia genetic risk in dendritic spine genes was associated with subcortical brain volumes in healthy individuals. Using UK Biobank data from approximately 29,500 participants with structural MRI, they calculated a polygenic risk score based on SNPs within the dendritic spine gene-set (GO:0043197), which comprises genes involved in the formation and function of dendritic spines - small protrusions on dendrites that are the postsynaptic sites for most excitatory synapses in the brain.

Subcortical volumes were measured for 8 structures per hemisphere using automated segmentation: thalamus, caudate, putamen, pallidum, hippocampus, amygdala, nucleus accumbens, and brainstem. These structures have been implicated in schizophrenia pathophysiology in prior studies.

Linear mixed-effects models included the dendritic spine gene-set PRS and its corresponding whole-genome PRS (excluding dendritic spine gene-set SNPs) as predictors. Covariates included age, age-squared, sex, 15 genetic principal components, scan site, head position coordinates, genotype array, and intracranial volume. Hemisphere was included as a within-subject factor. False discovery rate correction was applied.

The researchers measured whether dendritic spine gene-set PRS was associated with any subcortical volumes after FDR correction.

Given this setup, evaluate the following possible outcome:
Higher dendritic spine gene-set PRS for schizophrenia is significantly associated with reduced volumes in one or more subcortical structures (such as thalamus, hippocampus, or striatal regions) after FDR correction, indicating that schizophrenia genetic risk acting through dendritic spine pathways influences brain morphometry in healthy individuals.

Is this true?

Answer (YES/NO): NO